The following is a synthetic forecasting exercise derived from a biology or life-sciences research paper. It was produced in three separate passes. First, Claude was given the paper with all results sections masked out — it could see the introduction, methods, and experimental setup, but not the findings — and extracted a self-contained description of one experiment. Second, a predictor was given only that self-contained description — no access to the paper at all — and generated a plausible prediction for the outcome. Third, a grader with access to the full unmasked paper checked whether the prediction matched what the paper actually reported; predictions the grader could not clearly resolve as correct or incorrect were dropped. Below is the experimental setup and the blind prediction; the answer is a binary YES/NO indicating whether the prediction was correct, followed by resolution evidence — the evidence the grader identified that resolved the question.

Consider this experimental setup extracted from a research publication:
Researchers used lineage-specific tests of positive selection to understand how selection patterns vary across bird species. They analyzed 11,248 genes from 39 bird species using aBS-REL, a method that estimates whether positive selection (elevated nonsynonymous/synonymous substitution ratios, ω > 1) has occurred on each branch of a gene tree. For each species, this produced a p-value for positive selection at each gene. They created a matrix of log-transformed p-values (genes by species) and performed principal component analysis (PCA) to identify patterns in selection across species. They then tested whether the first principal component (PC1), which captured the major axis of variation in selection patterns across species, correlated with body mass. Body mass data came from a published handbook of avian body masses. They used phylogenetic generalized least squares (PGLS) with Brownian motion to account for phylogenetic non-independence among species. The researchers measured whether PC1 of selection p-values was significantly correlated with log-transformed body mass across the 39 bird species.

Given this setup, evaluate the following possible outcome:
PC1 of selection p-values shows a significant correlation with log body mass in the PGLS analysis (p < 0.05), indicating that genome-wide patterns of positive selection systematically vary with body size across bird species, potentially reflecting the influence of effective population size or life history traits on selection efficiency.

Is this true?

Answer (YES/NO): YES